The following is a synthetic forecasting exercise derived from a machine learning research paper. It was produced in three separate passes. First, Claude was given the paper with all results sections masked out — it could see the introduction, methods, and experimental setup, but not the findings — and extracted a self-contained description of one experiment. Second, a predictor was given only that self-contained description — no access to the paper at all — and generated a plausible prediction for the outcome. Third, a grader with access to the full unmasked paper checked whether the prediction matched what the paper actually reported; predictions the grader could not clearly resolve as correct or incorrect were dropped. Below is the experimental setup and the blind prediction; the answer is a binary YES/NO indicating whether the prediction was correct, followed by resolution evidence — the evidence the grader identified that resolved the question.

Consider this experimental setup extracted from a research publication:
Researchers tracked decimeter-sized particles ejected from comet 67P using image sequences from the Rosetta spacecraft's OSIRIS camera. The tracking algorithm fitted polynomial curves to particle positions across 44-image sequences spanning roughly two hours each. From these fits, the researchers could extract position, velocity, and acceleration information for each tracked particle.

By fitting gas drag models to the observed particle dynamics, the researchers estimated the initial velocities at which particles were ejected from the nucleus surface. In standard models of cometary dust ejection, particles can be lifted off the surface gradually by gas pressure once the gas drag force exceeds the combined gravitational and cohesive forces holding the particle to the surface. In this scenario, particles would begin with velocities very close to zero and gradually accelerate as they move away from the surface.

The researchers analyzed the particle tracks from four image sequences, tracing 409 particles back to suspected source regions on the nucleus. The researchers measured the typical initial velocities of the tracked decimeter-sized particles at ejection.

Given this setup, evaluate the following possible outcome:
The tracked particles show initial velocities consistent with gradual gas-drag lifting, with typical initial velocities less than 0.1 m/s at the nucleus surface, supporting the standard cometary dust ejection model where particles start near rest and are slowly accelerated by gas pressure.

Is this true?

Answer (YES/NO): NO